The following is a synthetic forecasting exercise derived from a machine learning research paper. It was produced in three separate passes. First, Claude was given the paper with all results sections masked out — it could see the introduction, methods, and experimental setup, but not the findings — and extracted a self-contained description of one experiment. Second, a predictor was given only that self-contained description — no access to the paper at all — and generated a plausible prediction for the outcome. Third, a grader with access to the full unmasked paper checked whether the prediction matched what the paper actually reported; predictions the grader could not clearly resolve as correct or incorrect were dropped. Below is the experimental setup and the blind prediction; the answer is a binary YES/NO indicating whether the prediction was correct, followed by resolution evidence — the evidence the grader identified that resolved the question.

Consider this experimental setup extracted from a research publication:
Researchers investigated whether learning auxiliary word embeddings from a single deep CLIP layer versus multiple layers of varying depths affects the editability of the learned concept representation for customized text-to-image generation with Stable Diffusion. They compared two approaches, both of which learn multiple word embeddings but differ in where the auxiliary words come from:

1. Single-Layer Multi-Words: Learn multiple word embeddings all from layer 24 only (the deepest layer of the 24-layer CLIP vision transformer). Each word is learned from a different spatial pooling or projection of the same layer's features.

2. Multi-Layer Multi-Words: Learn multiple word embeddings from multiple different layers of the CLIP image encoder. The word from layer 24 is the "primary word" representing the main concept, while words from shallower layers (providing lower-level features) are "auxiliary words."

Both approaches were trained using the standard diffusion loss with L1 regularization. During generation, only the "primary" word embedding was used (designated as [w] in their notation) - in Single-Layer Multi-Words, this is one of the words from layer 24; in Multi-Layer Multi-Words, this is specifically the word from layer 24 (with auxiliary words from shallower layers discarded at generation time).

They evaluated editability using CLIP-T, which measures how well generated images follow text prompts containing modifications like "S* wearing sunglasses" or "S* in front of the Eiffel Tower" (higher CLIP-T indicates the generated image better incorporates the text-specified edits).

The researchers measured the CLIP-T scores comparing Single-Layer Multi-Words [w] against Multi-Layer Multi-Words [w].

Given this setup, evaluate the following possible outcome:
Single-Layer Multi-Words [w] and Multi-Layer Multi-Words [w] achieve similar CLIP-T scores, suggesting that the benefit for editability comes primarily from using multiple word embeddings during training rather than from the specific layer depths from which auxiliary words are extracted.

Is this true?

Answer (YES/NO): NO